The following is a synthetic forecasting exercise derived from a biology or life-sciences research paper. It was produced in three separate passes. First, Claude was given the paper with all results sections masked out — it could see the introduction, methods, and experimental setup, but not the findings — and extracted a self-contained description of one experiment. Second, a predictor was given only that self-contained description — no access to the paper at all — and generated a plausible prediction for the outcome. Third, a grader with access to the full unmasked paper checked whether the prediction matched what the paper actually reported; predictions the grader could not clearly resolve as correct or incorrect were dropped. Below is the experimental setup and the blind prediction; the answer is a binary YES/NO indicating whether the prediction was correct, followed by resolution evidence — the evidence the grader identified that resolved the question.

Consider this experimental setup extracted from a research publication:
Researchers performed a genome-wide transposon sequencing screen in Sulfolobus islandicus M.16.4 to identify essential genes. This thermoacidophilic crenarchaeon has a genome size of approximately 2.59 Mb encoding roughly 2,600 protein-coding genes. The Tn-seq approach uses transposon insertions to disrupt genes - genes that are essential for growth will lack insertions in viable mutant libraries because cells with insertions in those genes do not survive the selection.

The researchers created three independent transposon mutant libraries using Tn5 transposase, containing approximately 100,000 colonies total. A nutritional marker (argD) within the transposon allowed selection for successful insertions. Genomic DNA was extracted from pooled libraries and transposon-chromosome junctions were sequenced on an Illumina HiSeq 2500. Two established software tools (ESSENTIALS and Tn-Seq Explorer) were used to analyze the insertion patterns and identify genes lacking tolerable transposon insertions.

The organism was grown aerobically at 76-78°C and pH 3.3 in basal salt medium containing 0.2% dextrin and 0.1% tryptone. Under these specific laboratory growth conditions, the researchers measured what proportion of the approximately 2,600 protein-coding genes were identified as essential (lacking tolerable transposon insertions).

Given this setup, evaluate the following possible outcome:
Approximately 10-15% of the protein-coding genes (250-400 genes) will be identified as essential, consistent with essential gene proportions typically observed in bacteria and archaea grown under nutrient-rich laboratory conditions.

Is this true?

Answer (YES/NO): NO